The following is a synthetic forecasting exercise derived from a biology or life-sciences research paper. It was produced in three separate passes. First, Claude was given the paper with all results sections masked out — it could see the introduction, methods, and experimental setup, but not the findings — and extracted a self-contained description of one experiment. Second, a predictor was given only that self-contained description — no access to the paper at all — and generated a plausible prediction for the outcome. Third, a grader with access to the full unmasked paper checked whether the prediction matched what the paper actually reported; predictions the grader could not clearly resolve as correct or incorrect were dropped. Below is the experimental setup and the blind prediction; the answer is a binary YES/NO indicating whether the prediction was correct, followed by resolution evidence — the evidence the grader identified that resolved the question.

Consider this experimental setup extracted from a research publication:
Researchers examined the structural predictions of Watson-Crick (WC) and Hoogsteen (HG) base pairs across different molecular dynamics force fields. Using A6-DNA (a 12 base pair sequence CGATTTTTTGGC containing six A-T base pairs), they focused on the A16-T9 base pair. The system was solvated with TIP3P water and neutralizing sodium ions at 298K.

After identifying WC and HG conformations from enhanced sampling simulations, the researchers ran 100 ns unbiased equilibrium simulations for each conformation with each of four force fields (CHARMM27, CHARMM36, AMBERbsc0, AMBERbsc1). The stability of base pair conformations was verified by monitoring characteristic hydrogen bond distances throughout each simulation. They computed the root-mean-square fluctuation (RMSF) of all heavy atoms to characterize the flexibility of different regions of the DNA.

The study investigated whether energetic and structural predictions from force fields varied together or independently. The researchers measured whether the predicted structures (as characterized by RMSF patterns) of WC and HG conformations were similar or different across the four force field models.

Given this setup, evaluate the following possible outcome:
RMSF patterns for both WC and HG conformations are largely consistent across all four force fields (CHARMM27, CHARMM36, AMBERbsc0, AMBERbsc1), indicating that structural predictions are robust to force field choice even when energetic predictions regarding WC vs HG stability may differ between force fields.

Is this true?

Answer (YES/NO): NO